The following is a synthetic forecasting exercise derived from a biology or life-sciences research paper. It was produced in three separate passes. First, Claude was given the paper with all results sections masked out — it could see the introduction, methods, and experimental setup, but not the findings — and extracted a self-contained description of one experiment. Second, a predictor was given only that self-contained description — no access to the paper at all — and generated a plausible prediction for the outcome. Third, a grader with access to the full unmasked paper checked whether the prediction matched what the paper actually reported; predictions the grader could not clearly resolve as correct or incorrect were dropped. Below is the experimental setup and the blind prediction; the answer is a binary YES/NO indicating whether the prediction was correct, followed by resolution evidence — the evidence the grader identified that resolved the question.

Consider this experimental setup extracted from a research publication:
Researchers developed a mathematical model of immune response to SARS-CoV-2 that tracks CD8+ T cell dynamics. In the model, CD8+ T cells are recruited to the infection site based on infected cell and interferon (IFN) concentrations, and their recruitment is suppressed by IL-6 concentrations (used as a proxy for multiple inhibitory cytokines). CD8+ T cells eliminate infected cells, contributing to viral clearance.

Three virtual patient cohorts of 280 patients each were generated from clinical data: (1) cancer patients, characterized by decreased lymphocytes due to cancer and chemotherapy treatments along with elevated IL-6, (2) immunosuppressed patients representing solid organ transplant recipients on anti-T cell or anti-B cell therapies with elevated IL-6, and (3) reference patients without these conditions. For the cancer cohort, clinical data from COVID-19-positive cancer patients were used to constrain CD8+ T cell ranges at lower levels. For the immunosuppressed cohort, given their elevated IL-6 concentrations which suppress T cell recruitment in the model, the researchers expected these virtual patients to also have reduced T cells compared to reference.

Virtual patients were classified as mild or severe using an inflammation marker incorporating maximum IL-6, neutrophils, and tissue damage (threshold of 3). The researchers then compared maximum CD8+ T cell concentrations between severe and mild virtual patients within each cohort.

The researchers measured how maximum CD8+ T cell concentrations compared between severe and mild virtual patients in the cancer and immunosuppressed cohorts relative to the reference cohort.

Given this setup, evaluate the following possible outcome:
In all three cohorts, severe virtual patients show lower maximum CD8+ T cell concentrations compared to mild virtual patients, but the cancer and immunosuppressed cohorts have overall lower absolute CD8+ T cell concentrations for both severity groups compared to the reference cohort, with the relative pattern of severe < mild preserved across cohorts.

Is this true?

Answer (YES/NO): YES